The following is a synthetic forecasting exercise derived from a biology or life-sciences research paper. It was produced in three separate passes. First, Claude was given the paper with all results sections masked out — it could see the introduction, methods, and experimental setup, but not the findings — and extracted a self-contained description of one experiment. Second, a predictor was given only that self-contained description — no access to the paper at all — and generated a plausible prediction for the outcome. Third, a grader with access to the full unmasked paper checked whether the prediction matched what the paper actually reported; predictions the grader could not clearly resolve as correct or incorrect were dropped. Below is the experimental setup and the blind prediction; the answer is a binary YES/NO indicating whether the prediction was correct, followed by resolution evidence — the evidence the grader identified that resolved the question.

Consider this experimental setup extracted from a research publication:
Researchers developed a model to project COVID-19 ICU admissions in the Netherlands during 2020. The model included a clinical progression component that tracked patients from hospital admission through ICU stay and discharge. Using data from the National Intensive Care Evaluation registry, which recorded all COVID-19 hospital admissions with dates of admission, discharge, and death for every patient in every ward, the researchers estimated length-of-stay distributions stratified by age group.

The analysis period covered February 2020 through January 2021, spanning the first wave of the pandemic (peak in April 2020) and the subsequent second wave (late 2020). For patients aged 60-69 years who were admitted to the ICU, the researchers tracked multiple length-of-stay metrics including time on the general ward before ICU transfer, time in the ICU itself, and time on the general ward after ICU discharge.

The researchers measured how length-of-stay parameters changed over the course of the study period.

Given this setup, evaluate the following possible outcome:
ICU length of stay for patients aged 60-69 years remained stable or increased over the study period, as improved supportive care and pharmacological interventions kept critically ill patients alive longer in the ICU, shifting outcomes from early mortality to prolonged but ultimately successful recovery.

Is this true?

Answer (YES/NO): NO